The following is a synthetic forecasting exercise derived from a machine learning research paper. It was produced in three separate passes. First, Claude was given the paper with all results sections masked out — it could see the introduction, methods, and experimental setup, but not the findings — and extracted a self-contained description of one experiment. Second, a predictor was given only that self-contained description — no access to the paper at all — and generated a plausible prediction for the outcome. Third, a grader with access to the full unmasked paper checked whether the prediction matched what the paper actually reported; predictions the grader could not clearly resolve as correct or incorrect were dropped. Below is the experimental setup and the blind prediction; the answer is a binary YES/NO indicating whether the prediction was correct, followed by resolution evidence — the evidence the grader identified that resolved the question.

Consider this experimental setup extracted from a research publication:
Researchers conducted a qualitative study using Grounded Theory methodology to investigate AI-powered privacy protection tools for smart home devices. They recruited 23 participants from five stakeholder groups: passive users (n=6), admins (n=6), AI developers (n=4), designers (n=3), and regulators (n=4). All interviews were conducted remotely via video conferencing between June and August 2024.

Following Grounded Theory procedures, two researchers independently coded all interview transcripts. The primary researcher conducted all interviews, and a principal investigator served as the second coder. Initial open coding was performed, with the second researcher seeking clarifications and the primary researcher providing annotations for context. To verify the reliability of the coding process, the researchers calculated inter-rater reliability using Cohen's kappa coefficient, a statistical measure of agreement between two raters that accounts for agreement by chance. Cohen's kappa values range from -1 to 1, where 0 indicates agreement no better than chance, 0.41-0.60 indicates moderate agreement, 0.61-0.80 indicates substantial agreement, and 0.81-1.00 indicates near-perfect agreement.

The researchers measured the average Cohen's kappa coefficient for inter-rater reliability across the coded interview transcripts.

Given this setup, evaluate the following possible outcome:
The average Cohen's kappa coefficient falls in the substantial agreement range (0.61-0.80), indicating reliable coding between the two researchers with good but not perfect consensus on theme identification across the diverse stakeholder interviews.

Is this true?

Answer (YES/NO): NO